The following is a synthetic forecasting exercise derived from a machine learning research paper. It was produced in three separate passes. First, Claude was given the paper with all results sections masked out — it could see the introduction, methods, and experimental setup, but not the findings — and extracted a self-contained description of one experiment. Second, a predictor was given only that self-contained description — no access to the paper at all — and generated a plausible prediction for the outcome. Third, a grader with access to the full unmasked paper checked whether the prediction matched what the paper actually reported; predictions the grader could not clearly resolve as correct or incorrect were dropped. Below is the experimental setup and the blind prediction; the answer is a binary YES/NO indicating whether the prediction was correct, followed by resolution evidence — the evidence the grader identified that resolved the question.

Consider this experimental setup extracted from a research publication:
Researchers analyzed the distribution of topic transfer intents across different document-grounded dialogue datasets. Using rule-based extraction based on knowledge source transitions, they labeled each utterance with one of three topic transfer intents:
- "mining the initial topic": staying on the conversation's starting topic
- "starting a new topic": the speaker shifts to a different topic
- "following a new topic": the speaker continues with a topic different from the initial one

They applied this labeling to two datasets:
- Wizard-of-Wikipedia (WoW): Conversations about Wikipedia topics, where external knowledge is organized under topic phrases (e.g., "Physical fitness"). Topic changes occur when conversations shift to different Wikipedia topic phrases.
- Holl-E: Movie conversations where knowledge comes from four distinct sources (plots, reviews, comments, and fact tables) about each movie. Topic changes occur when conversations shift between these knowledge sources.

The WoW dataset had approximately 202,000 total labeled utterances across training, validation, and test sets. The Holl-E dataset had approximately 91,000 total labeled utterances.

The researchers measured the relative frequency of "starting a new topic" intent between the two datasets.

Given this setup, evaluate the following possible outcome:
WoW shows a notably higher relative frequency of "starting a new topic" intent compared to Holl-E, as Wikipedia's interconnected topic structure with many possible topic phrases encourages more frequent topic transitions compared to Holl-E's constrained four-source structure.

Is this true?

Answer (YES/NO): NO